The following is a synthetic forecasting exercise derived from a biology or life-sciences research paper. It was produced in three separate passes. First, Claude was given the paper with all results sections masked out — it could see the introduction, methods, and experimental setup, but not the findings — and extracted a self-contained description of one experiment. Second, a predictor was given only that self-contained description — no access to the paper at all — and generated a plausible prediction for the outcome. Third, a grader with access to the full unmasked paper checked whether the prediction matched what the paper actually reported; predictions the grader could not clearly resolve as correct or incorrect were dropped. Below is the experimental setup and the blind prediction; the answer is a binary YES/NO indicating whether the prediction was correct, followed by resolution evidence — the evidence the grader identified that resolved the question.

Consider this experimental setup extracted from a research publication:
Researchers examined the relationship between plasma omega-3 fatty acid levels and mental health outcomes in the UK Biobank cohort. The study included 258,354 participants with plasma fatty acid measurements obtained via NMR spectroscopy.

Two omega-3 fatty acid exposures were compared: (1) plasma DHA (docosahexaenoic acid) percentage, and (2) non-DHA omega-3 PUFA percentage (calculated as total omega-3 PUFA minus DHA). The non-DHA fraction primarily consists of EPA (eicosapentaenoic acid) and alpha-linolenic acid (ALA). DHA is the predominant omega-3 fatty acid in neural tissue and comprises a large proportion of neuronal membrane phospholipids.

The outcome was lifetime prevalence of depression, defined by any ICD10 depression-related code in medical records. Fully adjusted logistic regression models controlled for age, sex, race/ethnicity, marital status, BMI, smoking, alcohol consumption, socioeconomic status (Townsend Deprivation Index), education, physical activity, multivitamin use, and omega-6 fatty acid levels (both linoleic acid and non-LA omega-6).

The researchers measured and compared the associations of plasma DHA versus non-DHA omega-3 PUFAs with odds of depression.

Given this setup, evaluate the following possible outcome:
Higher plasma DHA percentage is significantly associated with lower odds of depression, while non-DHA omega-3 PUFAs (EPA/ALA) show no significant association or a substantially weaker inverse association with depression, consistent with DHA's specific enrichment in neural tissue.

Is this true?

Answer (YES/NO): NO